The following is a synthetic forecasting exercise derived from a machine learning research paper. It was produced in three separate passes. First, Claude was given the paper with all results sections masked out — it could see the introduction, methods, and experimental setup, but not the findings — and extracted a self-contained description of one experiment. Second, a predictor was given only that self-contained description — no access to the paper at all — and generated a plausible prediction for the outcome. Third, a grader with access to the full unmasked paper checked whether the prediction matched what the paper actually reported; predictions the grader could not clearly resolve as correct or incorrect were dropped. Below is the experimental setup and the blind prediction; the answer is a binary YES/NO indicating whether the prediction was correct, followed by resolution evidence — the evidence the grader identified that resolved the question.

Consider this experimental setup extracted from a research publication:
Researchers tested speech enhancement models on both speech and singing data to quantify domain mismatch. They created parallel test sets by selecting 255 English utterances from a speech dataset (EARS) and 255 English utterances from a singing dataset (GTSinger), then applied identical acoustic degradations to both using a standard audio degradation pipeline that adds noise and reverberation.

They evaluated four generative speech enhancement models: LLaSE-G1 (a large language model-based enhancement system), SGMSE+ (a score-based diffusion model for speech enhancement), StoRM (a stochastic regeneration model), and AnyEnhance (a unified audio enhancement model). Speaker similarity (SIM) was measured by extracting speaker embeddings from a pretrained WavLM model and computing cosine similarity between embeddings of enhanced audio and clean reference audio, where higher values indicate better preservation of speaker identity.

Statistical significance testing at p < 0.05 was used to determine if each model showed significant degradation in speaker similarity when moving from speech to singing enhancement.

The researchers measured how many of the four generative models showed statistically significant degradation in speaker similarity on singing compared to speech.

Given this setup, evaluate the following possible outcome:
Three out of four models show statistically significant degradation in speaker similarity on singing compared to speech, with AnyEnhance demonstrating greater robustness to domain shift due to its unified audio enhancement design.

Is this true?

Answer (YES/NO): NO